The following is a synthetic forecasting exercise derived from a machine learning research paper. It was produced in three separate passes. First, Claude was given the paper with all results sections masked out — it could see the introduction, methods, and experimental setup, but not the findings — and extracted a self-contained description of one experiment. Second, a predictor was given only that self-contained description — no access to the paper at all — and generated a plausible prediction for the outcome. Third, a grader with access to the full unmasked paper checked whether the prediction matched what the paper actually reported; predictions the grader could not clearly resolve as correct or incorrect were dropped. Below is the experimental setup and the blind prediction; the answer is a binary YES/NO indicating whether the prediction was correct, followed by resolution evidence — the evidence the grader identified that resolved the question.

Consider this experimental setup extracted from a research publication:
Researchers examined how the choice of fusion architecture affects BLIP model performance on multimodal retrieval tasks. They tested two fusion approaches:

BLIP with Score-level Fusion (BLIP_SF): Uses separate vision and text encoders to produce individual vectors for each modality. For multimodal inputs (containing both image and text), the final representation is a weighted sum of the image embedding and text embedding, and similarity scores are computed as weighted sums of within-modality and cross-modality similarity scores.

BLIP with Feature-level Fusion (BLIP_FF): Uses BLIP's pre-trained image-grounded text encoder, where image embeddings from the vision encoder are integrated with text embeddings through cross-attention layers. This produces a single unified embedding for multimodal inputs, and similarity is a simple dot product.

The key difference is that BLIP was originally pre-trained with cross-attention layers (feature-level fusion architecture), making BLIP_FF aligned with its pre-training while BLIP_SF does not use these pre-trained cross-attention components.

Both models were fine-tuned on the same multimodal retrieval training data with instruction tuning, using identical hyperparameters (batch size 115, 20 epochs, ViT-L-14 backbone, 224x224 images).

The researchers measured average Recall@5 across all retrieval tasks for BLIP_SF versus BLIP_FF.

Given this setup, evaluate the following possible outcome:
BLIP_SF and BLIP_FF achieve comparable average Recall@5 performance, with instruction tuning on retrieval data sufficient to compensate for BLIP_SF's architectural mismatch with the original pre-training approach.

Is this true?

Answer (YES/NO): NO